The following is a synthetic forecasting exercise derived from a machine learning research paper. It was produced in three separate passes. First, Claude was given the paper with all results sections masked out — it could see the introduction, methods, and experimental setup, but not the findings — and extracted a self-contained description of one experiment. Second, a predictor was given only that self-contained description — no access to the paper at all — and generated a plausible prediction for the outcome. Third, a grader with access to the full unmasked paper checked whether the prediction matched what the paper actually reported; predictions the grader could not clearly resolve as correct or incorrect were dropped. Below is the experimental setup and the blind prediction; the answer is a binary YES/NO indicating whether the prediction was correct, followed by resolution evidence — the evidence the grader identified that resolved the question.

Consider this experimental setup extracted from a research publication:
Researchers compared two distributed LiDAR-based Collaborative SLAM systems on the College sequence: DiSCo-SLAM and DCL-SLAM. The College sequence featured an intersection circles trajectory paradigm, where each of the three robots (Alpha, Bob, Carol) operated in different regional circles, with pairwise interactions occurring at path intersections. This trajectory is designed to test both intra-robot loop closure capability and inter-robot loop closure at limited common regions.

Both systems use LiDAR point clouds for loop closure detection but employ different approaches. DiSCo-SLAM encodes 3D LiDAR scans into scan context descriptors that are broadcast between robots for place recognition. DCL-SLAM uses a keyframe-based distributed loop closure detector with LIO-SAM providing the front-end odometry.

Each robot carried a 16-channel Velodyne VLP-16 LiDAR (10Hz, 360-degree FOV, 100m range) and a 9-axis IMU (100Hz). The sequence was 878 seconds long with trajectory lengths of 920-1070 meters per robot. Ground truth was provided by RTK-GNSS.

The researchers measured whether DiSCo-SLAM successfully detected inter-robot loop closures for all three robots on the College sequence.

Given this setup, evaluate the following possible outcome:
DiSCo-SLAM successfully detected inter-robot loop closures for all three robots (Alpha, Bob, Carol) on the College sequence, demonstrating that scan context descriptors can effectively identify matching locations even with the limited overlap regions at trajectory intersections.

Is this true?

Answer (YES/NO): NO